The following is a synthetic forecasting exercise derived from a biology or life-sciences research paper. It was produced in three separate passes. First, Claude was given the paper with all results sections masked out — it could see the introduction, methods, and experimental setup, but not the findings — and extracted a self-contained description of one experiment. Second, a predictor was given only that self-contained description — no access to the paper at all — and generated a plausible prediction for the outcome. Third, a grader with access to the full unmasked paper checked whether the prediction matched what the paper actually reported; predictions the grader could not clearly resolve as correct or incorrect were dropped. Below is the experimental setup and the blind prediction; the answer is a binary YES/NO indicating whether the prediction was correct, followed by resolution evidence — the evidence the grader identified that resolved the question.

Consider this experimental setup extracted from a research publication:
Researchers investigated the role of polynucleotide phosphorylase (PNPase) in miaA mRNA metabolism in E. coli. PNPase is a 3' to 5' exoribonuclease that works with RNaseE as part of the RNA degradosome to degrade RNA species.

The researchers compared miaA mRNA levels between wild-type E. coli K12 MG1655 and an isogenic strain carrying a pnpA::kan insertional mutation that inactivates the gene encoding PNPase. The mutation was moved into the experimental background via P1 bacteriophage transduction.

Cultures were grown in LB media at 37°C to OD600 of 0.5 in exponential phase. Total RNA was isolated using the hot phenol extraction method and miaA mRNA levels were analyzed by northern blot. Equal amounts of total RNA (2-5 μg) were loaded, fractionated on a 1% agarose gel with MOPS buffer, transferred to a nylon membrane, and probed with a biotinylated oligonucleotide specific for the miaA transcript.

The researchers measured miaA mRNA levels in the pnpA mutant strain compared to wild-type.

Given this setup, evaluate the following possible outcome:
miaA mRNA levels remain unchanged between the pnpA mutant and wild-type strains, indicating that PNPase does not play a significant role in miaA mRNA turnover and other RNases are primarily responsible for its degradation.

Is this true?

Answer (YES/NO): NO